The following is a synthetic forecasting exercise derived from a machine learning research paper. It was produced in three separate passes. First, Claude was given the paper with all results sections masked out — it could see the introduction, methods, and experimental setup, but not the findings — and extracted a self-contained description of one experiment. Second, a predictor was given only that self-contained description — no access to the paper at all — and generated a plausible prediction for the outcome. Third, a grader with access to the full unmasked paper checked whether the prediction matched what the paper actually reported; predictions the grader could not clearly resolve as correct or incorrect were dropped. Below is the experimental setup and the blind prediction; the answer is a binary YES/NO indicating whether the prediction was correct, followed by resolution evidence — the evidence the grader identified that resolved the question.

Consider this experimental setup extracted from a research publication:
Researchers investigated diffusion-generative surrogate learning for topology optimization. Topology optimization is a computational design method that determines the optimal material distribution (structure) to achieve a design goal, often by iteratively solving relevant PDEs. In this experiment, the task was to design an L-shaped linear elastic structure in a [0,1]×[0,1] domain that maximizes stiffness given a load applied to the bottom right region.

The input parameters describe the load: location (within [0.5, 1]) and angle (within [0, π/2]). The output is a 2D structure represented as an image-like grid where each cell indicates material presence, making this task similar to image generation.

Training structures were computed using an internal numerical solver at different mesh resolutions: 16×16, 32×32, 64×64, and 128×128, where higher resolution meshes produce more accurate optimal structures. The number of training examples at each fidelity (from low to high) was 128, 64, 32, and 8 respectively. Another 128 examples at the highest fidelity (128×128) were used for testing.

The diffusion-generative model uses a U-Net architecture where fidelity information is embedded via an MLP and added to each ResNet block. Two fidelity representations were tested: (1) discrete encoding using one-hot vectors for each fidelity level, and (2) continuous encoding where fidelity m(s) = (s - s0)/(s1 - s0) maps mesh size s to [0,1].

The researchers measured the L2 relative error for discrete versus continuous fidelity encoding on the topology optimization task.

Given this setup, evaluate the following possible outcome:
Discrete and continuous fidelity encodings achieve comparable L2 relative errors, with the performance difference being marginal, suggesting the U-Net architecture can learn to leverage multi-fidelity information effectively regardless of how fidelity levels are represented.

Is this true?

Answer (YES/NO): NO